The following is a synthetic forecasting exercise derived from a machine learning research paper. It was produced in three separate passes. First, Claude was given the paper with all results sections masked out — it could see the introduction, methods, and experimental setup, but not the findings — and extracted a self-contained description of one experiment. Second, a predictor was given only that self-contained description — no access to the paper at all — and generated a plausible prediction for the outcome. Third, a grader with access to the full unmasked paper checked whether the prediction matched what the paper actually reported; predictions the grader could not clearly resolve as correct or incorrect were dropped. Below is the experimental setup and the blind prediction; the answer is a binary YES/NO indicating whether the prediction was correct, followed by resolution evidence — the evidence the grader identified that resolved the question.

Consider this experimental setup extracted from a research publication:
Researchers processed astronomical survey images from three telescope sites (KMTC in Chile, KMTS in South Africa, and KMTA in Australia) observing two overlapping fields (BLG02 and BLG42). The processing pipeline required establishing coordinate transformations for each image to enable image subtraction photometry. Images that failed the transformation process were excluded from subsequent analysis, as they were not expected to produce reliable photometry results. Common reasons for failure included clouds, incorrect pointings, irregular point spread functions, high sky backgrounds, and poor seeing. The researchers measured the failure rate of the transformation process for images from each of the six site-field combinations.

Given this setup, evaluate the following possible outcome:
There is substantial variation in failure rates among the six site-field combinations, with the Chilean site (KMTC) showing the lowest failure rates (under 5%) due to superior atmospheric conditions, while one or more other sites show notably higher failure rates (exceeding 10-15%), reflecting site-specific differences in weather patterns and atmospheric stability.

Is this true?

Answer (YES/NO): NO